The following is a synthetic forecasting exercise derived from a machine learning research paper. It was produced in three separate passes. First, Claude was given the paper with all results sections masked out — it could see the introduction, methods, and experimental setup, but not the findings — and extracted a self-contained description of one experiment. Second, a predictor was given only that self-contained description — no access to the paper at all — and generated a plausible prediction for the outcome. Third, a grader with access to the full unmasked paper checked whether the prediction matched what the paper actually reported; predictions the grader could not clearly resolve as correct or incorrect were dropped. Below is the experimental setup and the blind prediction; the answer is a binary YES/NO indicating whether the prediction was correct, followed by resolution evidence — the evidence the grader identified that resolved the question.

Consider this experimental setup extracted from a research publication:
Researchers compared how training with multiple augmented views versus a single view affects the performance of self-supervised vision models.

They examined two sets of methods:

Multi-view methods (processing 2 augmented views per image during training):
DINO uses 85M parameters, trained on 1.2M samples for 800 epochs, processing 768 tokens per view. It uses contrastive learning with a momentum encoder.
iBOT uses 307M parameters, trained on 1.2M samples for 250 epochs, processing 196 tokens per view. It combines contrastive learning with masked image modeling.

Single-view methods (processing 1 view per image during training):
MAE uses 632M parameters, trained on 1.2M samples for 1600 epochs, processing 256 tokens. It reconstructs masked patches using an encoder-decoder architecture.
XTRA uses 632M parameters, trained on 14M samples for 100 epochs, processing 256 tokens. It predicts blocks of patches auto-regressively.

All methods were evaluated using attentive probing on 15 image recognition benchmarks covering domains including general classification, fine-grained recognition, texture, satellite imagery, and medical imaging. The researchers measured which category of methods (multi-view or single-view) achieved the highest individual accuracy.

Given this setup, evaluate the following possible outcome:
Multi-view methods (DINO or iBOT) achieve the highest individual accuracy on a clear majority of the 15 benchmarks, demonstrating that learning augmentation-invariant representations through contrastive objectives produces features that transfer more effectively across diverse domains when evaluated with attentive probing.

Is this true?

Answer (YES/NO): YES